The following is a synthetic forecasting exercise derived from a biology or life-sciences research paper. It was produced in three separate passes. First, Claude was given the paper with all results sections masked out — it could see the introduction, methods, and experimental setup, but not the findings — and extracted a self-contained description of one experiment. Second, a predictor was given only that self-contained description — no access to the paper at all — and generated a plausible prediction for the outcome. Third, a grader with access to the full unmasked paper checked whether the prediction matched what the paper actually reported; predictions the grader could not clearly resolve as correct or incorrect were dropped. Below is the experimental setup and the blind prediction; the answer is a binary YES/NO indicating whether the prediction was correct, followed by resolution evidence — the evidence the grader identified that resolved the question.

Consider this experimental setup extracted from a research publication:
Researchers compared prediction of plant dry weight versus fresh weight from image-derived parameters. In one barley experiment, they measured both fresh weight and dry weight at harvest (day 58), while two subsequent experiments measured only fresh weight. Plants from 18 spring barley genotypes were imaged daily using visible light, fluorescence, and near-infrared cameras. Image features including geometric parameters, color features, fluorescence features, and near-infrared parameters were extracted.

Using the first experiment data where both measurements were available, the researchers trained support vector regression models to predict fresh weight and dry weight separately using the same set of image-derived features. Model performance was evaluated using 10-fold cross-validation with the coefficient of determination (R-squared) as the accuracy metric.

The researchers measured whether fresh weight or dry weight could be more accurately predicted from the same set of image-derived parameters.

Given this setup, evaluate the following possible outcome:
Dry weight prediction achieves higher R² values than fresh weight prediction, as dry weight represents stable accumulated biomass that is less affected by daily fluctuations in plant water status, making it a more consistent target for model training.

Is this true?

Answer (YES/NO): NO